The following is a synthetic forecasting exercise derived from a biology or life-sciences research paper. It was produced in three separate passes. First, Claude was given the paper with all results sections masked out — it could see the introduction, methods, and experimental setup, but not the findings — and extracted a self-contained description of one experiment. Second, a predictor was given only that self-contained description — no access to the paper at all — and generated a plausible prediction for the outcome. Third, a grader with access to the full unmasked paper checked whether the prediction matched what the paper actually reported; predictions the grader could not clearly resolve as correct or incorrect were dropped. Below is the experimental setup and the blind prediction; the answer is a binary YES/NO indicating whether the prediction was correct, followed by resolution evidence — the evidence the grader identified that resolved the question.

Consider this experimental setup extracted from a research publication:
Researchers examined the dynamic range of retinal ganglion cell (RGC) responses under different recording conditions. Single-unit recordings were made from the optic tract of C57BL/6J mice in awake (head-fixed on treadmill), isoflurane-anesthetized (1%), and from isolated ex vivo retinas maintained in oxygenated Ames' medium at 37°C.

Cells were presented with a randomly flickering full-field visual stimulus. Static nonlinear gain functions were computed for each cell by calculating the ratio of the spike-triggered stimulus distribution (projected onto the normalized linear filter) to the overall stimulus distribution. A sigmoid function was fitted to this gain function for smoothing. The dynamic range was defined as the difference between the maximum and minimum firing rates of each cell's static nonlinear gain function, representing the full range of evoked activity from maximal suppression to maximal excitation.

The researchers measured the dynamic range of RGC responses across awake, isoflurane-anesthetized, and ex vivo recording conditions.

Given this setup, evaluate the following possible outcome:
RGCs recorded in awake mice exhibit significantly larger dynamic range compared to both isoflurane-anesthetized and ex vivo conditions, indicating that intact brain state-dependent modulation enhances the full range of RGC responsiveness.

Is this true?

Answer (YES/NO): YES